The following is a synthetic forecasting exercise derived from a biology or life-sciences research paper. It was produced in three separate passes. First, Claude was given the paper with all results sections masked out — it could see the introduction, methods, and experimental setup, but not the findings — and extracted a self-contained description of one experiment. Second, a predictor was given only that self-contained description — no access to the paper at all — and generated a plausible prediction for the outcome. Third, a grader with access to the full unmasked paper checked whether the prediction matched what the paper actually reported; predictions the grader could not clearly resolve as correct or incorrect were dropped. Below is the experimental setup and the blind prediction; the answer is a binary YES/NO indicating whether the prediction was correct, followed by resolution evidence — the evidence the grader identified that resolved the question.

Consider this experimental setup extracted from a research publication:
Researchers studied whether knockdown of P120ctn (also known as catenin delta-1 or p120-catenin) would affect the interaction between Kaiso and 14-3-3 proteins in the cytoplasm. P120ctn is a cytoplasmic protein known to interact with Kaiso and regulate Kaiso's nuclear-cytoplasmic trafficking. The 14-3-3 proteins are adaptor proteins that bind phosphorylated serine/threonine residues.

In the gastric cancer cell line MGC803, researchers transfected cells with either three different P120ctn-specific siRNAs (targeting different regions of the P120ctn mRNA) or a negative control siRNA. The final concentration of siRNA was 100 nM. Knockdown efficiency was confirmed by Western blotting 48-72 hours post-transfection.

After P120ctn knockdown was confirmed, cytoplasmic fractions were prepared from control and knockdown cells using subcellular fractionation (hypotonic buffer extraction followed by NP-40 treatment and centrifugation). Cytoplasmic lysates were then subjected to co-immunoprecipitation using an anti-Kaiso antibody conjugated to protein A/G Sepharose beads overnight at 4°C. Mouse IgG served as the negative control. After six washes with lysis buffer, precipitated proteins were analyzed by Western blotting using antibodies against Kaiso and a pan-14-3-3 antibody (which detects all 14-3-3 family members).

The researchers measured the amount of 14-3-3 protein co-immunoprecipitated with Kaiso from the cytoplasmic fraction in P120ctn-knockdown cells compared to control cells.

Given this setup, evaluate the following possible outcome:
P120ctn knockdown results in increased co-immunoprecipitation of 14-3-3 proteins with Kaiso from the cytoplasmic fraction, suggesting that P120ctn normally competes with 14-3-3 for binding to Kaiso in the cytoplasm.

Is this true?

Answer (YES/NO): NO